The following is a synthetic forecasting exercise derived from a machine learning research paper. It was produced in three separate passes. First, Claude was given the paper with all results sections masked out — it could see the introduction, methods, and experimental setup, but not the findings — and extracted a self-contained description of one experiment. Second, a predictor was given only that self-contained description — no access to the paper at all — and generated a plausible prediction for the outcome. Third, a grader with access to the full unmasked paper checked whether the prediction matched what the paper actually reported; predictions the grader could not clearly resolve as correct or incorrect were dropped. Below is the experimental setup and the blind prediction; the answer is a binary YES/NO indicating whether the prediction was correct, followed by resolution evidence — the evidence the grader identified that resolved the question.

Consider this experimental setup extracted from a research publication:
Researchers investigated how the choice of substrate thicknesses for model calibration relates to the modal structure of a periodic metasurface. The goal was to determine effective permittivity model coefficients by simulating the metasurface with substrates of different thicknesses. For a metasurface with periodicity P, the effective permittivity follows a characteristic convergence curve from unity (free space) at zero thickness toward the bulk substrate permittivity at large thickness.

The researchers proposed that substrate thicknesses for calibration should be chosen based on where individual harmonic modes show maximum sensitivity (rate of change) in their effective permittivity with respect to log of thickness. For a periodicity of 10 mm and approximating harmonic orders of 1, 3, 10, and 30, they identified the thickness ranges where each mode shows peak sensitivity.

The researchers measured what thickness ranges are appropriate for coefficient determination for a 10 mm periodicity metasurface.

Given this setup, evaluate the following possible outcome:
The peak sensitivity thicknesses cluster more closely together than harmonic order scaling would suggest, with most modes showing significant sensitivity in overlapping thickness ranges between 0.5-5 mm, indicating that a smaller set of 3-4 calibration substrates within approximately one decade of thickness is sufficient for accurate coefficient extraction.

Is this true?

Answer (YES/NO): NO